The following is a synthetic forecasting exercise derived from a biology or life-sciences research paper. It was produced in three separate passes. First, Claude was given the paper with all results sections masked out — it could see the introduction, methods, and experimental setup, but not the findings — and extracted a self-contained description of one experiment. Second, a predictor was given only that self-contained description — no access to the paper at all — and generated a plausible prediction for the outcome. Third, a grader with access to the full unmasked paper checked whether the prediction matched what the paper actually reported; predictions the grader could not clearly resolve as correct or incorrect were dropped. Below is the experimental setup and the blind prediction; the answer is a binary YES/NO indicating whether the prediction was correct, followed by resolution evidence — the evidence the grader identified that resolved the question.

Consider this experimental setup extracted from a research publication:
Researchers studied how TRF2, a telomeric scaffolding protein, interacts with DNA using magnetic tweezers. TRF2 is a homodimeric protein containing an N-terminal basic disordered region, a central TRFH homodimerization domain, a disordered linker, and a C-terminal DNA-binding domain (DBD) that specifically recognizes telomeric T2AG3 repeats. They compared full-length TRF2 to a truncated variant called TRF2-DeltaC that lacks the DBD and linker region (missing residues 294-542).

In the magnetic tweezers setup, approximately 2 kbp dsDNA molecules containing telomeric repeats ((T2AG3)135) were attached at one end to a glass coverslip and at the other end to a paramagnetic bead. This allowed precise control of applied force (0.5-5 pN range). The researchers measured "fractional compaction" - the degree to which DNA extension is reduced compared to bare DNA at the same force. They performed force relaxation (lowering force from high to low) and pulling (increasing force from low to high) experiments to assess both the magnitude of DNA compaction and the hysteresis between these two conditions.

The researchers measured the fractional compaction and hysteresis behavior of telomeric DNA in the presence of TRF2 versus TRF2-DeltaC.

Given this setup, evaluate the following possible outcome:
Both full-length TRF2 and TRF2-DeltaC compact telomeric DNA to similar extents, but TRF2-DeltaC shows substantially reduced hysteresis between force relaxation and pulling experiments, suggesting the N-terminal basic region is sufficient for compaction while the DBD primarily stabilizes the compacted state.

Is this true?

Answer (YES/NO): NO